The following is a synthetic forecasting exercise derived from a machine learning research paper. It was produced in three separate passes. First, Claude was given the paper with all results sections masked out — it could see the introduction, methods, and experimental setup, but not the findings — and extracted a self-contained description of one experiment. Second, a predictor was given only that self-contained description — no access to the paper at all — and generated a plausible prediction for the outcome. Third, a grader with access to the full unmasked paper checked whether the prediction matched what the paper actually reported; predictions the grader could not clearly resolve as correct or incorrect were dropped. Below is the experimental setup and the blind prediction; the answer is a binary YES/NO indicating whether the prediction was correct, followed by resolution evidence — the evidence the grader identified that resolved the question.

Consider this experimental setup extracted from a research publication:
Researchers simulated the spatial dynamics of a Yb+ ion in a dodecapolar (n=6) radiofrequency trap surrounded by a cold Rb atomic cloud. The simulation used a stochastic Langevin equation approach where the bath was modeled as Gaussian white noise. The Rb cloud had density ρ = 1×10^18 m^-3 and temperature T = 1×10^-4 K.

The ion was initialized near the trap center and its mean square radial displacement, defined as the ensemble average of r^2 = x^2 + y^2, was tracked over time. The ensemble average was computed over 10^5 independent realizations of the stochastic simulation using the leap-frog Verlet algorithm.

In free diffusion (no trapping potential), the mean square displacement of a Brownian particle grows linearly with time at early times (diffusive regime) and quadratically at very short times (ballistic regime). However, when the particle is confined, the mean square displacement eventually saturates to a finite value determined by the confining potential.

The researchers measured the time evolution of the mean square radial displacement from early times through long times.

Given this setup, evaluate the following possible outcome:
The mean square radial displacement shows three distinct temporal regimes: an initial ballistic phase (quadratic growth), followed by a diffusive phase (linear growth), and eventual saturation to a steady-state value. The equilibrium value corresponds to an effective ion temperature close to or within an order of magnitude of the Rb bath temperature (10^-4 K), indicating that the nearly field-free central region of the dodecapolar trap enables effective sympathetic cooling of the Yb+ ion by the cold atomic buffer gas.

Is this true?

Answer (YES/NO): YES